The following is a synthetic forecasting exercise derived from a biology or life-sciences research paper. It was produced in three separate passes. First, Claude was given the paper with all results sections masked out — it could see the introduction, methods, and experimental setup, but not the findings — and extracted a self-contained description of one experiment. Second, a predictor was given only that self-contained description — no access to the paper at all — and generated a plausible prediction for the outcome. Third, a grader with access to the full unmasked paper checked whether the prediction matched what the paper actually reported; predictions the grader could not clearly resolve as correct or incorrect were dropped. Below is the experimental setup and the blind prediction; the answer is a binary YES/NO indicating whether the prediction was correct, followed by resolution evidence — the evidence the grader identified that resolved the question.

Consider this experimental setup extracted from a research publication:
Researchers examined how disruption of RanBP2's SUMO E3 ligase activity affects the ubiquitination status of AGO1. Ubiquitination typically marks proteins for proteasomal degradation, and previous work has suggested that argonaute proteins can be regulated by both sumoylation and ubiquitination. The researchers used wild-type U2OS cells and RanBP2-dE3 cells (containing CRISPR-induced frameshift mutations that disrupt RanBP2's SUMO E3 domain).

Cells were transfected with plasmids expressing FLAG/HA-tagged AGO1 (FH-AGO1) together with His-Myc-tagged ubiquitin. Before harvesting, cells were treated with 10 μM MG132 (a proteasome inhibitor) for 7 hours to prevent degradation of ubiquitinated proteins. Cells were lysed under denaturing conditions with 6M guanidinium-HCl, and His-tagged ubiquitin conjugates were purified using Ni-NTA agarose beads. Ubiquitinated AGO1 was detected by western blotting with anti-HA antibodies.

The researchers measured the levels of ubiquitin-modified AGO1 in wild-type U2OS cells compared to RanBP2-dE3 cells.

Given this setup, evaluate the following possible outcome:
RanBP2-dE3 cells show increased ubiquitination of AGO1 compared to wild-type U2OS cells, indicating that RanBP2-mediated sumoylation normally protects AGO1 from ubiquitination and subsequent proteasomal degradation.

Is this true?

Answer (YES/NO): YES